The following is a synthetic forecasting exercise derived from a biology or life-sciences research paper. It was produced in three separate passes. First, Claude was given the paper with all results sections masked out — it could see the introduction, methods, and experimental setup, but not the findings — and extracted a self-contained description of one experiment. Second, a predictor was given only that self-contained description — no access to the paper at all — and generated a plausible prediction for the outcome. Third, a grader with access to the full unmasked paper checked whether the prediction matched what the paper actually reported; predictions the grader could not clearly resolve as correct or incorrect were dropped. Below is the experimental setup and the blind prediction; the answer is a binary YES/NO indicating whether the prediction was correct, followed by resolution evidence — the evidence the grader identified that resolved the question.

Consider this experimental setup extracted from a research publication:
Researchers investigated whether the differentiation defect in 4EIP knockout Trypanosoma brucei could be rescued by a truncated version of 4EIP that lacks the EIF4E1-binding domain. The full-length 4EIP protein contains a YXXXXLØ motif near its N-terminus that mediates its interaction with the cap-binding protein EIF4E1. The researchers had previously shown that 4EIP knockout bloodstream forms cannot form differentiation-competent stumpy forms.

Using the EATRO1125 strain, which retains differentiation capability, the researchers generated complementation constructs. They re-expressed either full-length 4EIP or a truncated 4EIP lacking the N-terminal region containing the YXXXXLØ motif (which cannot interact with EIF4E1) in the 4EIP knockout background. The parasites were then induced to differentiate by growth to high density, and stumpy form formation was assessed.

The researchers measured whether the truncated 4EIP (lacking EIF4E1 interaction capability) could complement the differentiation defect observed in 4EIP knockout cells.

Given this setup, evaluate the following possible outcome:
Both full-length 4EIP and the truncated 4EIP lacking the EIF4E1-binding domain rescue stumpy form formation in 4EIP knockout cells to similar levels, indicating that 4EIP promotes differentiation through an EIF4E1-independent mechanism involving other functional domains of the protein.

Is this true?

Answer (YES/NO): YES